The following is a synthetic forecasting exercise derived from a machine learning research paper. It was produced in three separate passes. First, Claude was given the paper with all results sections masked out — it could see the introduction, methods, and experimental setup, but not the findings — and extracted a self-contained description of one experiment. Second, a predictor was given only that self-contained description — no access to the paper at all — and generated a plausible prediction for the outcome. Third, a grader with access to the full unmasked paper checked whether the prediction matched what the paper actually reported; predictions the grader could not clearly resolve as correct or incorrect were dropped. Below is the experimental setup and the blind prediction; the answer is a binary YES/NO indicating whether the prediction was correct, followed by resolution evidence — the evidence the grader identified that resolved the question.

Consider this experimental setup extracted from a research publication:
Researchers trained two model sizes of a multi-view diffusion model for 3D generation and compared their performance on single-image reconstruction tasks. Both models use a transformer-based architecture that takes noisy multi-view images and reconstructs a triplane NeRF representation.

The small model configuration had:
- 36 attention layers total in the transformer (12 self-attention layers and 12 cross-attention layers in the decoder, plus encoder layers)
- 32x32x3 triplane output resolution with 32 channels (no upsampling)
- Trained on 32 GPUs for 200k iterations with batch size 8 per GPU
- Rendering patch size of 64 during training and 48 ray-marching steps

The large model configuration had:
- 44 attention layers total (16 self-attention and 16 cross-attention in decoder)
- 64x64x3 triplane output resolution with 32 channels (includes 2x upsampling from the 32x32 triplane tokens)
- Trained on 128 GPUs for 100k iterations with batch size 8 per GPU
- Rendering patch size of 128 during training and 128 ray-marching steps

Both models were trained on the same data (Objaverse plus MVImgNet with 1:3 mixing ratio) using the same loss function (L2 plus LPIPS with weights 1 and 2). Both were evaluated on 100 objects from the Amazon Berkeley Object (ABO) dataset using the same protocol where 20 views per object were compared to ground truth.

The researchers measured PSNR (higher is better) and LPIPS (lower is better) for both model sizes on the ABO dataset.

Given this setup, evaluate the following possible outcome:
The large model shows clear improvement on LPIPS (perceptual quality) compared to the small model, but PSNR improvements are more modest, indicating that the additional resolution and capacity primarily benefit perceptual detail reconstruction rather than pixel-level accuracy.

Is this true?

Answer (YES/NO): NO